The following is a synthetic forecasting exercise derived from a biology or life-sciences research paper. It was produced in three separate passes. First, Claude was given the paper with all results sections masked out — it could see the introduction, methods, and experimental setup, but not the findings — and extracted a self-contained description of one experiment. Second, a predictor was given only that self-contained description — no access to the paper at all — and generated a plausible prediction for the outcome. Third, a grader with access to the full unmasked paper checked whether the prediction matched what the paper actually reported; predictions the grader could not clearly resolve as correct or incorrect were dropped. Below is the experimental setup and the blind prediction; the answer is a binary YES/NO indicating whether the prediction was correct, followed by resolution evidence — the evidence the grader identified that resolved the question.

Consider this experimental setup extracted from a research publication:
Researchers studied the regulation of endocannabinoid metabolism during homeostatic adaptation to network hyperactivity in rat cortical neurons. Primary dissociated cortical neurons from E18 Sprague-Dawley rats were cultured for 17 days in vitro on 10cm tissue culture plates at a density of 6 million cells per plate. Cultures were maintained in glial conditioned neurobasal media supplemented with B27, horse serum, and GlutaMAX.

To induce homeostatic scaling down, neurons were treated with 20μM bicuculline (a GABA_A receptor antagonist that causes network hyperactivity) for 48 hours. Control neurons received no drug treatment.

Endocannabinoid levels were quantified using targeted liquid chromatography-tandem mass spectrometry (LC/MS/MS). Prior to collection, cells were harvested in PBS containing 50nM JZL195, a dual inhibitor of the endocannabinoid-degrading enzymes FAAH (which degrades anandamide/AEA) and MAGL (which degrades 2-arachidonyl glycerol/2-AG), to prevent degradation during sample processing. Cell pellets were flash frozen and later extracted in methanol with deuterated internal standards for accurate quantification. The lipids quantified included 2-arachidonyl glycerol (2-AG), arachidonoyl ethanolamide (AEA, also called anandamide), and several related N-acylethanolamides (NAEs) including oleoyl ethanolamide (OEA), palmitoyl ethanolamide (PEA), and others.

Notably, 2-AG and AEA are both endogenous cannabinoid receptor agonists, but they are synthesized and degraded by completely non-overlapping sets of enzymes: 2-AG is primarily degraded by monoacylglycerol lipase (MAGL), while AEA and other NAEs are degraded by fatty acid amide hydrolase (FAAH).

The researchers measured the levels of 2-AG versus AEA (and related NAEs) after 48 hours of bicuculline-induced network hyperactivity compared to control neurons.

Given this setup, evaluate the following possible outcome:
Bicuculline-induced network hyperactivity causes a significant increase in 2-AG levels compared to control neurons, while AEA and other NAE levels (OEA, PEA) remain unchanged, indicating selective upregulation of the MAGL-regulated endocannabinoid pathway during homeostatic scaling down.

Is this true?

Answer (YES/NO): NO